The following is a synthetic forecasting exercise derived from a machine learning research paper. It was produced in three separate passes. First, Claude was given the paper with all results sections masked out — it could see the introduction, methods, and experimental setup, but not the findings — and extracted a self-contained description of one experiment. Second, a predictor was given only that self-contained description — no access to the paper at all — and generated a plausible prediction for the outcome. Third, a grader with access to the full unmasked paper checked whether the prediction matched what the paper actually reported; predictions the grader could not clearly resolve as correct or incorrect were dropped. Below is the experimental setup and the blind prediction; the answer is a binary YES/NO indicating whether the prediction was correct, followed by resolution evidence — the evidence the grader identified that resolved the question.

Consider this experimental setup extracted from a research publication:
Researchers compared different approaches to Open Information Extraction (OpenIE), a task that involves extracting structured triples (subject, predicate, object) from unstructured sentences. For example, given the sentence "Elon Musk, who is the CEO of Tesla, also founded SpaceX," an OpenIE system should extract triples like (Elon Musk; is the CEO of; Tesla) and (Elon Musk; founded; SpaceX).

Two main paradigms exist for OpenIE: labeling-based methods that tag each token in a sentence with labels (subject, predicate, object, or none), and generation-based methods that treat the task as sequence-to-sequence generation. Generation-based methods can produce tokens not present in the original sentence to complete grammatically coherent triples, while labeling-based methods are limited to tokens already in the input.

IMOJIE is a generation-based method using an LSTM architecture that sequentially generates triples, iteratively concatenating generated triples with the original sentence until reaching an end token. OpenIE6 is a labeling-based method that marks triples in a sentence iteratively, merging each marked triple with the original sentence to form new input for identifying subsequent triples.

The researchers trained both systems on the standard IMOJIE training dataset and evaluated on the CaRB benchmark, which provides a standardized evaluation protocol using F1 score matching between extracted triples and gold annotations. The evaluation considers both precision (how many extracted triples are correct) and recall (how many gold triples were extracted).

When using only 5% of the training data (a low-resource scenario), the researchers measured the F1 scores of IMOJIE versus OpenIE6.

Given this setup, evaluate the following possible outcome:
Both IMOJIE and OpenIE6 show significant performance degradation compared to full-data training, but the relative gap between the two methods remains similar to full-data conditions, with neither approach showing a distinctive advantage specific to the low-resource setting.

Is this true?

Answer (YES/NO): NO